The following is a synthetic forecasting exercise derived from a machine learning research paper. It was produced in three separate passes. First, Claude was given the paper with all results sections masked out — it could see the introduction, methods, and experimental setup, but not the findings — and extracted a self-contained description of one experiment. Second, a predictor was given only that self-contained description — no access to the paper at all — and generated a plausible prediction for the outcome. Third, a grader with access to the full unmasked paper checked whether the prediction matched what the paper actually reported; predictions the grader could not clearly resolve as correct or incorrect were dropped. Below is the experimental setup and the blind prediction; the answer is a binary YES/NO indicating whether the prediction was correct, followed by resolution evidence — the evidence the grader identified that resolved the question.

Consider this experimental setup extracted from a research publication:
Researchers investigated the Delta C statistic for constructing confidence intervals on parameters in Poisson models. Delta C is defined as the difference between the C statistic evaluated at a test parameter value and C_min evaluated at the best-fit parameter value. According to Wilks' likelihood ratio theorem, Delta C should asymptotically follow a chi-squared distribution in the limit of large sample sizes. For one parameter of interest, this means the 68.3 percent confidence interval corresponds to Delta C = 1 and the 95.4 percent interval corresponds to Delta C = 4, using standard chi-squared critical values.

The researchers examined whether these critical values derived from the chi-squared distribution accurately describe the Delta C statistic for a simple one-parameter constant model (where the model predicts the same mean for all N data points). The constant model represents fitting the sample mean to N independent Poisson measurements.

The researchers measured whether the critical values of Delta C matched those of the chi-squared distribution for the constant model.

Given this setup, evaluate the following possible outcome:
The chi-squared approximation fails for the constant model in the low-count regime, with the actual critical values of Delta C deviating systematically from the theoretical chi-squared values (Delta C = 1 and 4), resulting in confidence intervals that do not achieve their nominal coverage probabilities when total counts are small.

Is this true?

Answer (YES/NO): YES